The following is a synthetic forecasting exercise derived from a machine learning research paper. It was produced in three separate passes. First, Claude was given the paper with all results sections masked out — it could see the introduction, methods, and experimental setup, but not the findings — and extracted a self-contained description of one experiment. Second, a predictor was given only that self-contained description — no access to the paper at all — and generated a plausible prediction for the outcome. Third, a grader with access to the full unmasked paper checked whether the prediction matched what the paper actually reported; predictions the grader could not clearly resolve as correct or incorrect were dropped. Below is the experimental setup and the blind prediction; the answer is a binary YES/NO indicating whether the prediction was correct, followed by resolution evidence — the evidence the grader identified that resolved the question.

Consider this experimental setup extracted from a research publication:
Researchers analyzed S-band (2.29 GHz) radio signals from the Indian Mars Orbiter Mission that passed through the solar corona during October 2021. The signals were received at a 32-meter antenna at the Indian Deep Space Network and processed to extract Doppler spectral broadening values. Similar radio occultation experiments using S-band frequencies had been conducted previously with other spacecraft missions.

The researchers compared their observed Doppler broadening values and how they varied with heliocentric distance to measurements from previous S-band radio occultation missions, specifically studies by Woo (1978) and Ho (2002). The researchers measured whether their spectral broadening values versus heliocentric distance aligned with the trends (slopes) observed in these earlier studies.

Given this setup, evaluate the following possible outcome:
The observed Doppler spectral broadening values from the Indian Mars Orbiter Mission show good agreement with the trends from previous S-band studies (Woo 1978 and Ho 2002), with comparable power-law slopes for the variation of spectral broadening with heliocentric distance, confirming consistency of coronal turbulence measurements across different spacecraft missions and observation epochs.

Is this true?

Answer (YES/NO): YES